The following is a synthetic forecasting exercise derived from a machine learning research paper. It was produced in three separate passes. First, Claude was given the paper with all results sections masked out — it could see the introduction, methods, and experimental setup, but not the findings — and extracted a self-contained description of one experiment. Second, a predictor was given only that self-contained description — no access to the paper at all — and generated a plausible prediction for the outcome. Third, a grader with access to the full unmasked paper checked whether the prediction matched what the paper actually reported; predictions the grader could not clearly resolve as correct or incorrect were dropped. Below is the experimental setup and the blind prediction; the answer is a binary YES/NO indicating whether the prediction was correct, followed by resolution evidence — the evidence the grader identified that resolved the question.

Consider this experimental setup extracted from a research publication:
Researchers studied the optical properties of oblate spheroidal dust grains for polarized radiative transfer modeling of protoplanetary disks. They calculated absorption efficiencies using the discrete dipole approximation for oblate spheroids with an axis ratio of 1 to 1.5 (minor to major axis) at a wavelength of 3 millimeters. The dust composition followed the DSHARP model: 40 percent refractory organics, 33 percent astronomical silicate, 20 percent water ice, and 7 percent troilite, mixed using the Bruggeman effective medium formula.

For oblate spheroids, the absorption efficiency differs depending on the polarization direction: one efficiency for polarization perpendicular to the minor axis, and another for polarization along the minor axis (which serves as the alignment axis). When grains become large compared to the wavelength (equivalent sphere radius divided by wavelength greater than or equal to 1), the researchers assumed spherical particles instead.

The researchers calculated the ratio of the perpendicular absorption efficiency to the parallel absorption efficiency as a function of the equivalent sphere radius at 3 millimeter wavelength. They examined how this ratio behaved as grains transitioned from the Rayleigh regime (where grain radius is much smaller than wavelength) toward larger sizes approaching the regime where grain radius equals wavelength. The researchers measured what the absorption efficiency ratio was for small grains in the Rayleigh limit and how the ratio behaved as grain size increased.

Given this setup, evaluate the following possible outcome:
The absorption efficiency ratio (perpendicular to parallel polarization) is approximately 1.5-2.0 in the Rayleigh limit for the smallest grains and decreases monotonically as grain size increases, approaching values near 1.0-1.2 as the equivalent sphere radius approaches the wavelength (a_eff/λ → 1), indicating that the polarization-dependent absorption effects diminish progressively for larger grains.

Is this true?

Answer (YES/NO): NO